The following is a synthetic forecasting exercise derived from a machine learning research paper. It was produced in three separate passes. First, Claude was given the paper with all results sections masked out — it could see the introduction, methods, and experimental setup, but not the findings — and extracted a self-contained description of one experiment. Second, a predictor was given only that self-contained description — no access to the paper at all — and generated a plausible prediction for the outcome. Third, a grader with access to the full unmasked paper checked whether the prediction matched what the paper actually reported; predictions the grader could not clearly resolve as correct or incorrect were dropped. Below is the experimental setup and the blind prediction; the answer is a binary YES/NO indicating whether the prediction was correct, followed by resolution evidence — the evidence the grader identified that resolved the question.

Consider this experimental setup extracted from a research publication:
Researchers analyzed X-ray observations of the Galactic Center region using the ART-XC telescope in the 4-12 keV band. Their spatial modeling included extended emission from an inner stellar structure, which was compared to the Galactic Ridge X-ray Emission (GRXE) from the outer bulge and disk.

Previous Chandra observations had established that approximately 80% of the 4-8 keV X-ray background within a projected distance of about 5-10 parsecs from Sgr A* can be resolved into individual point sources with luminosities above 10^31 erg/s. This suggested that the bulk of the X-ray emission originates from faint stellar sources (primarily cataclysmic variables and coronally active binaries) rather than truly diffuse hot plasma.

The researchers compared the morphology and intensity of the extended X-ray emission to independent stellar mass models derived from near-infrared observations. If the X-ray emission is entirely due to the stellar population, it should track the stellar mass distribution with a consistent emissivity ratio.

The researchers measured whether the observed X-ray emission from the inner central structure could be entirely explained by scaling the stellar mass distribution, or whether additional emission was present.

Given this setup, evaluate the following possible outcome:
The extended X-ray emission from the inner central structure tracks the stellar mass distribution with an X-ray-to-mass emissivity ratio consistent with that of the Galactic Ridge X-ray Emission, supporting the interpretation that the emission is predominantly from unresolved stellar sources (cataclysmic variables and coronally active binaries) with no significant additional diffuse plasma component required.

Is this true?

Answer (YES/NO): NO